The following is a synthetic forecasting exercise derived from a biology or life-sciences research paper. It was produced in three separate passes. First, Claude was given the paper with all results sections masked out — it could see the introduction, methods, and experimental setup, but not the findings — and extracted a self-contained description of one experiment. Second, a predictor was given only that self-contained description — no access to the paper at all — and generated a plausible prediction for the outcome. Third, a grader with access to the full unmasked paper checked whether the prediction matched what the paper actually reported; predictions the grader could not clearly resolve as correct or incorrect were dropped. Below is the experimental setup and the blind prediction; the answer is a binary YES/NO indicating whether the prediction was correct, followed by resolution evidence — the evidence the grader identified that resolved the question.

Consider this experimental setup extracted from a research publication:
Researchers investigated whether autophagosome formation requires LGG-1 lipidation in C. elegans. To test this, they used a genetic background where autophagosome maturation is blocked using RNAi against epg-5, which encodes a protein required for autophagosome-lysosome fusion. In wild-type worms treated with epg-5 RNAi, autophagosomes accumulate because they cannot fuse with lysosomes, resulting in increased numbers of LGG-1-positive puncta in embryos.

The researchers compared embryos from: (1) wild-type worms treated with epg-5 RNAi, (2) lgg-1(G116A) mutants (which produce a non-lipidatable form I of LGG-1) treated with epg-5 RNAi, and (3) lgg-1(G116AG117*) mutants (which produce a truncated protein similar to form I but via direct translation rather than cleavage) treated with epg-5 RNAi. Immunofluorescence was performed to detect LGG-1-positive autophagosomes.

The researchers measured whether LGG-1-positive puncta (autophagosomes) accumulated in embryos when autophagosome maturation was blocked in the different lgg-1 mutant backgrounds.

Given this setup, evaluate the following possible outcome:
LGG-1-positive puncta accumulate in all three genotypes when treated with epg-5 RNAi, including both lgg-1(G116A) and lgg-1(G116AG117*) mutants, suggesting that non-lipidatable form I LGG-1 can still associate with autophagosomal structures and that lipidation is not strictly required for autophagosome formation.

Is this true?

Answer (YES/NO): NO